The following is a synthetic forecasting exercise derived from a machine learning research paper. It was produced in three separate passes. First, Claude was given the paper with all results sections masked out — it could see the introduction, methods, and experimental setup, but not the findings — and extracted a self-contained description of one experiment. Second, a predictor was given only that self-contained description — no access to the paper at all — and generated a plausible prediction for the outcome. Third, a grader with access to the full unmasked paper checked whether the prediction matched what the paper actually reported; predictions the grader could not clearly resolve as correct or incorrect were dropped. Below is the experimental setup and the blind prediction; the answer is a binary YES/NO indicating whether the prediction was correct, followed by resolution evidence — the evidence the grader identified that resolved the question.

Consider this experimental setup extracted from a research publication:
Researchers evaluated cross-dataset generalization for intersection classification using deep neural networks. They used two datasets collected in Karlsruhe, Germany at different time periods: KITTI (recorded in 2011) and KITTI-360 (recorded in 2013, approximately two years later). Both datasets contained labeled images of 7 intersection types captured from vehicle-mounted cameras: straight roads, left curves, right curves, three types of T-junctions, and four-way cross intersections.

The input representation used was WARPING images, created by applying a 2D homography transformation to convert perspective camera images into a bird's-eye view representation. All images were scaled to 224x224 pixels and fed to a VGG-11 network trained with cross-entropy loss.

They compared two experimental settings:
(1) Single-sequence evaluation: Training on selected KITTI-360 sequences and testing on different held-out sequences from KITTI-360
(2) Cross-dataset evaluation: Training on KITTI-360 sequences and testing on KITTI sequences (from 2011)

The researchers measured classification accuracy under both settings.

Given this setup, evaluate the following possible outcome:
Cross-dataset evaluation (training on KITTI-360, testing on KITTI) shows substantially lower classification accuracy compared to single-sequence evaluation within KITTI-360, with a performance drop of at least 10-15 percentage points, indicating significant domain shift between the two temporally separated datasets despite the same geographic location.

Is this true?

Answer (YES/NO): YES